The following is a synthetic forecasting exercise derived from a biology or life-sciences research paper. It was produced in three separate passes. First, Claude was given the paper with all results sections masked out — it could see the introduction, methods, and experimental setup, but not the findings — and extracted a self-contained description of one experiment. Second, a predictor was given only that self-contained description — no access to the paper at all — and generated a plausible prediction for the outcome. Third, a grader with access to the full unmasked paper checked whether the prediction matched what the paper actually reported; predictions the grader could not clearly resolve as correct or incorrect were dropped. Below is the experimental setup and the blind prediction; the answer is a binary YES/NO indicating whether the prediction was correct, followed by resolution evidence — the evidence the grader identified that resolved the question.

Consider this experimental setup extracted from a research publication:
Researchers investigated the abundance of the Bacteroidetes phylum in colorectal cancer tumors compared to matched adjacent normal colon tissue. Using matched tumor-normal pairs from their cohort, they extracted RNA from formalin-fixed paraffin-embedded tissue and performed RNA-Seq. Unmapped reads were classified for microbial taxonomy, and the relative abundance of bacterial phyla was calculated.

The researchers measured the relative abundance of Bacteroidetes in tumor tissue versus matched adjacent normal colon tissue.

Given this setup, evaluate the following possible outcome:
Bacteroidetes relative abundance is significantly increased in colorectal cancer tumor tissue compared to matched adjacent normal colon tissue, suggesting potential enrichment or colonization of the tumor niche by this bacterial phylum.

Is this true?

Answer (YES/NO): NO